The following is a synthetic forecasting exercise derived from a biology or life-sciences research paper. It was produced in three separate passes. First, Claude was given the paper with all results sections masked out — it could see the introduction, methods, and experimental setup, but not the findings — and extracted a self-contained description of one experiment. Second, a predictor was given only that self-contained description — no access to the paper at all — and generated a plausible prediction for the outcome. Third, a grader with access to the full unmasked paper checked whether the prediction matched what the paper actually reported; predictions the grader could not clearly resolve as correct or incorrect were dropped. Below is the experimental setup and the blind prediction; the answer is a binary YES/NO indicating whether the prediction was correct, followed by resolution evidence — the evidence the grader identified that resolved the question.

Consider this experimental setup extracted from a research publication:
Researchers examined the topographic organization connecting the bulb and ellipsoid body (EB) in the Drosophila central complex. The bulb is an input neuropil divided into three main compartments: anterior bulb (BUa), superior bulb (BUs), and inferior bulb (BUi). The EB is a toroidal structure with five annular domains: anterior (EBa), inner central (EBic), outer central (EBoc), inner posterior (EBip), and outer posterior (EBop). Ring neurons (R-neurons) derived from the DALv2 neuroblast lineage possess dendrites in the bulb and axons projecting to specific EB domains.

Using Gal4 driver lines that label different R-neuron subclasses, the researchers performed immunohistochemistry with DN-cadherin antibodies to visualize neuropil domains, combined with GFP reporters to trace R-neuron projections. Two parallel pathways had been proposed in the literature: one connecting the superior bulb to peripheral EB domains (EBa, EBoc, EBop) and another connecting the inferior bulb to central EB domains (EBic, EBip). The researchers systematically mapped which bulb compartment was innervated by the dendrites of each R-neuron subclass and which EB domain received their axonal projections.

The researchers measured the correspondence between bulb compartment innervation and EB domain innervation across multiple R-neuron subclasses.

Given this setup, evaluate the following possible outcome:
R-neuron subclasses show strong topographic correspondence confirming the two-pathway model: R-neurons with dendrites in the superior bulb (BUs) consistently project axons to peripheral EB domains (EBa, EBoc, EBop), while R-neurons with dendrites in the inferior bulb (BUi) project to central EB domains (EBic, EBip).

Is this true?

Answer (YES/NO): NO